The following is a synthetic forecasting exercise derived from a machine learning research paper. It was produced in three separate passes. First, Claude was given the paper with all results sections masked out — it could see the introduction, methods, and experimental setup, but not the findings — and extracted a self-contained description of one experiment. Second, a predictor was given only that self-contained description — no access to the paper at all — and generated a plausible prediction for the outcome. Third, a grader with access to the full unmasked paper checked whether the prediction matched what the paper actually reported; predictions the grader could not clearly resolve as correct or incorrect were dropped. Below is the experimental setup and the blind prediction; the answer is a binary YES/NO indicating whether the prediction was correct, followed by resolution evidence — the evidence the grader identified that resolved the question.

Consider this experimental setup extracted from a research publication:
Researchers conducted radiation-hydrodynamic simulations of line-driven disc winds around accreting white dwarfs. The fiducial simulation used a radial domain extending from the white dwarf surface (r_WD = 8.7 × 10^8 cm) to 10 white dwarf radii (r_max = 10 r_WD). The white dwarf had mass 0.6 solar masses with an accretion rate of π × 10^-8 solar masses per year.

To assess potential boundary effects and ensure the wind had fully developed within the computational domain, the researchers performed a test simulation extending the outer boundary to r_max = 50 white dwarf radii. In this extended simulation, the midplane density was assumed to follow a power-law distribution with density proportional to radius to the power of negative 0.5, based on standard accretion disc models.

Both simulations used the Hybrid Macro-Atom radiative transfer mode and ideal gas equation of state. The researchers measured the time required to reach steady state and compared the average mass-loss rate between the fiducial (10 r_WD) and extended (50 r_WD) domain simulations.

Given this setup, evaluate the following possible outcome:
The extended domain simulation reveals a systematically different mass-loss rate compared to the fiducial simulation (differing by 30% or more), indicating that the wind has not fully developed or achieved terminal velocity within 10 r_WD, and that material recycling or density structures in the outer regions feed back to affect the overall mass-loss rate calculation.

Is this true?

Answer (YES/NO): NO